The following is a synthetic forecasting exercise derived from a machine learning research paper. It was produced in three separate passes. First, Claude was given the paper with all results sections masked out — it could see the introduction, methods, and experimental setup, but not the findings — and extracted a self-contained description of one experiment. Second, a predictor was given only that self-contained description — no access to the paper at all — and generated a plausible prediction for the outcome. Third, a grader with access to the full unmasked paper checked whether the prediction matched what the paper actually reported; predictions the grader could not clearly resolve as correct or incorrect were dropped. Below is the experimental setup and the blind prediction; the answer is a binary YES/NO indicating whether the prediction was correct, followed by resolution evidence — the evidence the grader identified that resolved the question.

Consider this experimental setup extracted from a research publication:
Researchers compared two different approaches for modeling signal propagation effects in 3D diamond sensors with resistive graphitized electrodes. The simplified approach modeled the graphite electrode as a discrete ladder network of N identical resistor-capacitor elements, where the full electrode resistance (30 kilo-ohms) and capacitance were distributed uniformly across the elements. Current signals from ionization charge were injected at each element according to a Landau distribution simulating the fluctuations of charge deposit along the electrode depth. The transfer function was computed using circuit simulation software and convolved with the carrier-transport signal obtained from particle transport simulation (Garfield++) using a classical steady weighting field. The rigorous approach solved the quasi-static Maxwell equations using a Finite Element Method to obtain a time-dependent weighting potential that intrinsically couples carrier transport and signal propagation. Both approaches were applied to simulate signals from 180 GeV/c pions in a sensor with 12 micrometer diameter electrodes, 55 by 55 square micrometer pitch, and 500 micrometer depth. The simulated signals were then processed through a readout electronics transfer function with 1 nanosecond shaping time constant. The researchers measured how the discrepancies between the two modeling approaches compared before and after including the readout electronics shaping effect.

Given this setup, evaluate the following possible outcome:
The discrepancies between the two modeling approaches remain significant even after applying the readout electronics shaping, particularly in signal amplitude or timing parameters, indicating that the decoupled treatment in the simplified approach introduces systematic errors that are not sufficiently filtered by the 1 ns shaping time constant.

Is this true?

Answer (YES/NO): NO